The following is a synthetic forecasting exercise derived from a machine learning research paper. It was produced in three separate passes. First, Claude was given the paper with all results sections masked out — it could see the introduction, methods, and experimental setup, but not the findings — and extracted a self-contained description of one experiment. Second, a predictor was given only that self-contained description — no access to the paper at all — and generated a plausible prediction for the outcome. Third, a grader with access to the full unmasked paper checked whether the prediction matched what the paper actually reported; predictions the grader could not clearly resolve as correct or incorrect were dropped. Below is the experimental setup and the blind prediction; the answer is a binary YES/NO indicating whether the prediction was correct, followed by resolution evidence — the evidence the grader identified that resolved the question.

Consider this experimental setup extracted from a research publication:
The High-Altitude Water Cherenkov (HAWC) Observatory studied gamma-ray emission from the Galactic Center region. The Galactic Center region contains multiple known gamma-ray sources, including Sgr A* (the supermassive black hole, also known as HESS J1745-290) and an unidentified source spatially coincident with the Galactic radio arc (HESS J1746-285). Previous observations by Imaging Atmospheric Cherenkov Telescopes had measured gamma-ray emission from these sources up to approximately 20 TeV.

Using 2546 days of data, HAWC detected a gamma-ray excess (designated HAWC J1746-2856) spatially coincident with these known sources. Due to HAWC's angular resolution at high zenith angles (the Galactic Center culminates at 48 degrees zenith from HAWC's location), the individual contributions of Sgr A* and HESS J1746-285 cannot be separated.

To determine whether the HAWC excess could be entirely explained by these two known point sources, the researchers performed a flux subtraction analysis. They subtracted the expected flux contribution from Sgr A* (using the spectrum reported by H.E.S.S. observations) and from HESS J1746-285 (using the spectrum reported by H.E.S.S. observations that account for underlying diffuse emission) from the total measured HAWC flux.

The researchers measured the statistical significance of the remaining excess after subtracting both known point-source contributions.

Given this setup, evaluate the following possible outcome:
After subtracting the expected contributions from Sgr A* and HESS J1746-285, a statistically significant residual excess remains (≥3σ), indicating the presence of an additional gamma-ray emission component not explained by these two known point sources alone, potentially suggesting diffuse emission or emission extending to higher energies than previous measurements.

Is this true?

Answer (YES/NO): YES